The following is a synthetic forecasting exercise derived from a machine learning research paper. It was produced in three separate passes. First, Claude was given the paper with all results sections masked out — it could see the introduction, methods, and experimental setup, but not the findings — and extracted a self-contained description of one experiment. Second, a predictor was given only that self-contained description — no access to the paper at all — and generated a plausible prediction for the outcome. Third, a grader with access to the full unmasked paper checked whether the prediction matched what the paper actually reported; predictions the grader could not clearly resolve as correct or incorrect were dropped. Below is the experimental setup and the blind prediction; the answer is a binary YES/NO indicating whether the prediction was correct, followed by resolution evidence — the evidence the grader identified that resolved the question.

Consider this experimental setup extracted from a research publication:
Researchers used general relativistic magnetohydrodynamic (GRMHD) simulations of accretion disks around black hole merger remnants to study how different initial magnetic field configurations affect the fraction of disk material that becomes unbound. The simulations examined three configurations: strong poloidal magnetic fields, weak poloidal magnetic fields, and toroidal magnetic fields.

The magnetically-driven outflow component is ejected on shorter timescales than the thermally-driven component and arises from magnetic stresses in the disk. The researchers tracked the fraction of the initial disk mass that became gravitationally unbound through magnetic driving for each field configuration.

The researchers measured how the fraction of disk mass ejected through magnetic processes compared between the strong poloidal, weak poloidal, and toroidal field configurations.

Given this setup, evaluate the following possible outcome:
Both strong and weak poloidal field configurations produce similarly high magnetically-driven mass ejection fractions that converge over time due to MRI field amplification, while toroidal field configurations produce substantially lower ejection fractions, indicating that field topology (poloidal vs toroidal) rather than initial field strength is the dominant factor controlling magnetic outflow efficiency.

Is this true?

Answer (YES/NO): NO